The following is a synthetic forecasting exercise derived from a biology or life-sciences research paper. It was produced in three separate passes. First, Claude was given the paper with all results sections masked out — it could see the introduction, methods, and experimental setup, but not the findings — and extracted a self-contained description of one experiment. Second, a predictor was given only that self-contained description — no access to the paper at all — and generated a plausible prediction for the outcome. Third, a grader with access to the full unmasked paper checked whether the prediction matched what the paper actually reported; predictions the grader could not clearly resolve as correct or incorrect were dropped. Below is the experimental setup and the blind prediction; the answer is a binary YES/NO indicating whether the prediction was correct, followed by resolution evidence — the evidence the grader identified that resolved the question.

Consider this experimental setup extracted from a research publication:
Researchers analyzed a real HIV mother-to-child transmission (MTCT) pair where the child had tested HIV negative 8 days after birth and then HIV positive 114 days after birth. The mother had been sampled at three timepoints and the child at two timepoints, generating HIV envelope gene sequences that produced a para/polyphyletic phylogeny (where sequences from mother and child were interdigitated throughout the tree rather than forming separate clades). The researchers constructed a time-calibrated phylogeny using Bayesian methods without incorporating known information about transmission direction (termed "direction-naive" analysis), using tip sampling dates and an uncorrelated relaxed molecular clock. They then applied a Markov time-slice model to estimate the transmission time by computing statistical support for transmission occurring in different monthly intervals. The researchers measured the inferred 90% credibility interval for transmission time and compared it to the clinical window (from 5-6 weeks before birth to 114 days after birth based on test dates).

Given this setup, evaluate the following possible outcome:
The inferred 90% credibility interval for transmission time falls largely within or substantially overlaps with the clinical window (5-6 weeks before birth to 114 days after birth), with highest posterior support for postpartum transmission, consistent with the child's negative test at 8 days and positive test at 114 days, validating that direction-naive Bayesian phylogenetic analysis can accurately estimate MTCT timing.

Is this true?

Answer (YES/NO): NO